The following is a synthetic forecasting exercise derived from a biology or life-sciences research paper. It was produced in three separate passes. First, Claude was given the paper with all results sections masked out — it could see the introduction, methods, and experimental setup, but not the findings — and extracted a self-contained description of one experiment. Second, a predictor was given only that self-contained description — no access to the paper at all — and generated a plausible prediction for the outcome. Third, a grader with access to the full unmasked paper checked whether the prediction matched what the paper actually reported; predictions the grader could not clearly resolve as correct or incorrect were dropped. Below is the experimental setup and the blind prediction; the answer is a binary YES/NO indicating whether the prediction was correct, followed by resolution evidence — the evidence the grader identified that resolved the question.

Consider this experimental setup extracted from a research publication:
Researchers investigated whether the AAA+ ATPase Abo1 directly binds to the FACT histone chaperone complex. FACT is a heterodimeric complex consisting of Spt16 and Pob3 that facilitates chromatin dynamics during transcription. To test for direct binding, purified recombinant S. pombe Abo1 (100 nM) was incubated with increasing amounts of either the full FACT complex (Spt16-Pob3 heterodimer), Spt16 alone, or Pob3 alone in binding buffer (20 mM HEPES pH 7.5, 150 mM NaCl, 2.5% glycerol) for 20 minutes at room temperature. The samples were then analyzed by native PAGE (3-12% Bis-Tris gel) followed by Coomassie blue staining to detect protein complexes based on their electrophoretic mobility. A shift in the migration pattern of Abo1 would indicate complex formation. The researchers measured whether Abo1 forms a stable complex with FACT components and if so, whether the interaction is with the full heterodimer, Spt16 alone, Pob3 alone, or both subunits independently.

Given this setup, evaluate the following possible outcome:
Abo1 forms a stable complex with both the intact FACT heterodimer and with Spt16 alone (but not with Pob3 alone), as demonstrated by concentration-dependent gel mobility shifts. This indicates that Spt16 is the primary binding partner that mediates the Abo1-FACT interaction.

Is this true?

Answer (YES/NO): NO